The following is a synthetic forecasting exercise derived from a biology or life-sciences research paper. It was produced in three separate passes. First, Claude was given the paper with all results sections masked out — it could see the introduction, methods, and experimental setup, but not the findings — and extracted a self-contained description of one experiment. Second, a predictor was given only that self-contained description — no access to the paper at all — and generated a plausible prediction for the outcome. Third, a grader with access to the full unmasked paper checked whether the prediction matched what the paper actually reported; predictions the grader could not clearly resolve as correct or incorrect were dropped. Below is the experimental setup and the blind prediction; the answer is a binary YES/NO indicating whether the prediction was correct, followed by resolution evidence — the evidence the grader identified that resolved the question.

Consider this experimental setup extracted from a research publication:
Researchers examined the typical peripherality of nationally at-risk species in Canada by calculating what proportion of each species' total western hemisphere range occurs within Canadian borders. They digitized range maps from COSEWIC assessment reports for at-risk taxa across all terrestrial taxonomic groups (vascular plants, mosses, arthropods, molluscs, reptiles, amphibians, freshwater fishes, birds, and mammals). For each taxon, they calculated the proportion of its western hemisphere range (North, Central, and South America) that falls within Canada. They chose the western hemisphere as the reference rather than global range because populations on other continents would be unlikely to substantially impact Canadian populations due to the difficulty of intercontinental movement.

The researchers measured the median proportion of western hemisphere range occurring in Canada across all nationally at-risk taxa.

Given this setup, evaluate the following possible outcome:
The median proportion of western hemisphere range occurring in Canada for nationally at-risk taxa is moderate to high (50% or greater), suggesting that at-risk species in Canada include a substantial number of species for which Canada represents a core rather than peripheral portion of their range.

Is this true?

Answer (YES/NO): NO